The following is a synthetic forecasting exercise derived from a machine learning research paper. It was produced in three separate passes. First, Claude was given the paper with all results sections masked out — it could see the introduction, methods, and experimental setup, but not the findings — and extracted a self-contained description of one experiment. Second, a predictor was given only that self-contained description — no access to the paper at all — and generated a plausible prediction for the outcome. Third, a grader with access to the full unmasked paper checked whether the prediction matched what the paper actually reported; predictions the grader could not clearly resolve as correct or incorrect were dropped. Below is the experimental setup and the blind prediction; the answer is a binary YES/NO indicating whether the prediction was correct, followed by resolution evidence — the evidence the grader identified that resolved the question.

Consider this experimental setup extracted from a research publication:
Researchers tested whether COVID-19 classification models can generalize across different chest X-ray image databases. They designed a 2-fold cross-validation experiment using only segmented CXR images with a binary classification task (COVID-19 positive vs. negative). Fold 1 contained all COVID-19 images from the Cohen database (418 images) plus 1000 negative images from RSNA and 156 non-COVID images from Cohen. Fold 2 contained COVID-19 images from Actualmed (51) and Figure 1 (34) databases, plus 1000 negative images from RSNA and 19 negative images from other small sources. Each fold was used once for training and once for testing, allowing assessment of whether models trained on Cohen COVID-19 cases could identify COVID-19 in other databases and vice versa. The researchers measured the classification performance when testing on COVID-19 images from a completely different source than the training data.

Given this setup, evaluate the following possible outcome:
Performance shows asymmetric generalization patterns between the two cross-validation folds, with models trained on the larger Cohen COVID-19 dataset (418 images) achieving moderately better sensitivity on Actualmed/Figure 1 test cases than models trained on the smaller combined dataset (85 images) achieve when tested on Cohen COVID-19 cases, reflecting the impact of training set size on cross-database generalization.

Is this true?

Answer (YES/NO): YES